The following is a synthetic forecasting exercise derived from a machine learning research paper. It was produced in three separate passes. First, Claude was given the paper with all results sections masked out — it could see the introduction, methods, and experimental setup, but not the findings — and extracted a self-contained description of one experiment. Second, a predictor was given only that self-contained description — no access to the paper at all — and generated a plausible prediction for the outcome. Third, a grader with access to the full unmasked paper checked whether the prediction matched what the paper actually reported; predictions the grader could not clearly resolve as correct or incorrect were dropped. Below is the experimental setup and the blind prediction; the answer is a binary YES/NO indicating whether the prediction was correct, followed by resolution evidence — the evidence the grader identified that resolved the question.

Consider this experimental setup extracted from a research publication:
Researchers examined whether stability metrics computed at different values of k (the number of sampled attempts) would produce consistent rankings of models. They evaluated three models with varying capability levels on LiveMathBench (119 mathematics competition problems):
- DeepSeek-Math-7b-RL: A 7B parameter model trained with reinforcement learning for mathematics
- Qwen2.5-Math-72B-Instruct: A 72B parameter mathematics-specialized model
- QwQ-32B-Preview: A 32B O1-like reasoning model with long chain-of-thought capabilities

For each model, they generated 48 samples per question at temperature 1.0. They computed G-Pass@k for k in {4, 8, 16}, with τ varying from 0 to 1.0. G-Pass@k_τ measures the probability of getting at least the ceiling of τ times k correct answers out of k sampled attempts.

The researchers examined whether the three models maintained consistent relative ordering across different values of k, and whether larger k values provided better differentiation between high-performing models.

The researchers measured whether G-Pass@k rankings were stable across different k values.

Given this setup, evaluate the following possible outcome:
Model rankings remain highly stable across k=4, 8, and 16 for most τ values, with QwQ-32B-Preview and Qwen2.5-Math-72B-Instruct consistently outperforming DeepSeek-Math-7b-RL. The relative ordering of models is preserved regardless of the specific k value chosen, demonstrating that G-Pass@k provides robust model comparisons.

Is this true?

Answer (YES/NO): YES